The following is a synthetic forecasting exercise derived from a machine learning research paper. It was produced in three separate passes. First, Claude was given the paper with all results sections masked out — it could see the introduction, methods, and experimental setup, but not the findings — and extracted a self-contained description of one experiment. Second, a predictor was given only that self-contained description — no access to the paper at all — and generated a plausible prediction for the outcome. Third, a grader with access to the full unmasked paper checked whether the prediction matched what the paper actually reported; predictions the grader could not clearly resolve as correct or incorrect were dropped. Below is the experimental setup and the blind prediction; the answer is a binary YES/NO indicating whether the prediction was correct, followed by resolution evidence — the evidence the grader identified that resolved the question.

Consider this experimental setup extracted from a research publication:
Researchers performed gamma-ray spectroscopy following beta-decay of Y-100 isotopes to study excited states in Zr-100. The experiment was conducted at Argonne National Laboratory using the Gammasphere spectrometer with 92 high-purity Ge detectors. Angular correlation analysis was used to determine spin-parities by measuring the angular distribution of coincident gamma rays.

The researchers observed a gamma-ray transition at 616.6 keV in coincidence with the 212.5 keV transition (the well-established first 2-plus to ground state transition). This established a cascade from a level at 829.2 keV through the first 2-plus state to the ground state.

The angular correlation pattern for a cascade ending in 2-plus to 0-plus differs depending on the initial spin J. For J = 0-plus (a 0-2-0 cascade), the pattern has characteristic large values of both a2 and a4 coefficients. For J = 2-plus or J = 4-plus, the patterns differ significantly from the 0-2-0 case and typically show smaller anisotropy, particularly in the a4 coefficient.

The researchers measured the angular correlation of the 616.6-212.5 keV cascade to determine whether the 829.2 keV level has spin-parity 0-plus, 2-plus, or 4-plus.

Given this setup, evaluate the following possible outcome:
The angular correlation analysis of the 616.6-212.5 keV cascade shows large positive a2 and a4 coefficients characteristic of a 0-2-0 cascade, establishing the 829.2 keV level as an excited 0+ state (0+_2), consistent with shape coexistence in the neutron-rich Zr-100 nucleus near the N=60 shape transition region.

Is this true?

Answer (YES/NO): NO